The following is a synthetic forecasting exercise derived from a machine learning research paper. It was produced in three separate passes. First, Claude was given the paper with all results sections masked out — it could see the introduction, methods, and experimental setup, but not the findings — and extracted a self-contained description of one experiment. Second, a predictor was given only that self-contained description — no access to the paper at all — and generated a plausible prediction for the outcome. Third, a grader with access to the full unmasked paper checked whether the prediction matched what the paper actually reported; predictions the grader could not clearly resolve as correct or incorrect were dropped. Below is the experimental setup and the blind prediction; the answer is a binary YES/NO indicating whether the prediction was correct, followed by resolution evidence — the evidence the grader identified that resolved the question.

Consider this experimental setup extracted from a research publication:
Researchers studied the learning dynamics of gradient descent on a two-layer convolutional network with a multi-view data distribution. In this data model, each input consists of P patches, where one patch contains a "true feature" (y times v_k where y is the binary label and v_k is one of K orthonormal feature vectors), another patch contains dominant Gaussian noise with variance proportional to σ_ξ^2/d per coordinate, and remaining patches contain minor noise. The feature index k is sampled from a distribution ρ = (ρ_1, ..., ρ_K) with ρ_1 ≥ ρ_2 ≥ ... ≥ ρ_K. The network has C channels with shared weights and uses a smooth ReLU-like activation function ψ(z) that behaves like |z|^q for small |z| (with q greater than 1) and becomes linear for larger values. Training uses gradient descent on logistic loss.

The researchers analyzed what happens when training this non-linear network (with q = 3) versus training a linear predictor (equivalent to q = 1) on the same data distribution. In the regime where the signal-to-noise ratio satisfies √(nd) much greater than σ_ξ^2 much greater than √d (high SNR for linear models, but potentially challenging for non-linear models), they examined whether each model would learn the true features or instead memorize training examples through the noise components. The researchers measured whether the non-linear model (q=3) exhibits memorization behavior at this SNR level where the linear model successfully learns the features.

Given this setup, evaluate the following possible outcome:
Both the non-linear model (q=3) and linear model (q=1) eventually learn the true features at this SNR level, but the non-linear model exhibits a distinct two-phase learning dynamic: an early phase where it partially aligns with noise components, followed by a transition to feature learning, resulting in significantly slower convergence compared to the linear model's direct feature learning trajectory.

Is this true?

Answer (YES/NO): NO